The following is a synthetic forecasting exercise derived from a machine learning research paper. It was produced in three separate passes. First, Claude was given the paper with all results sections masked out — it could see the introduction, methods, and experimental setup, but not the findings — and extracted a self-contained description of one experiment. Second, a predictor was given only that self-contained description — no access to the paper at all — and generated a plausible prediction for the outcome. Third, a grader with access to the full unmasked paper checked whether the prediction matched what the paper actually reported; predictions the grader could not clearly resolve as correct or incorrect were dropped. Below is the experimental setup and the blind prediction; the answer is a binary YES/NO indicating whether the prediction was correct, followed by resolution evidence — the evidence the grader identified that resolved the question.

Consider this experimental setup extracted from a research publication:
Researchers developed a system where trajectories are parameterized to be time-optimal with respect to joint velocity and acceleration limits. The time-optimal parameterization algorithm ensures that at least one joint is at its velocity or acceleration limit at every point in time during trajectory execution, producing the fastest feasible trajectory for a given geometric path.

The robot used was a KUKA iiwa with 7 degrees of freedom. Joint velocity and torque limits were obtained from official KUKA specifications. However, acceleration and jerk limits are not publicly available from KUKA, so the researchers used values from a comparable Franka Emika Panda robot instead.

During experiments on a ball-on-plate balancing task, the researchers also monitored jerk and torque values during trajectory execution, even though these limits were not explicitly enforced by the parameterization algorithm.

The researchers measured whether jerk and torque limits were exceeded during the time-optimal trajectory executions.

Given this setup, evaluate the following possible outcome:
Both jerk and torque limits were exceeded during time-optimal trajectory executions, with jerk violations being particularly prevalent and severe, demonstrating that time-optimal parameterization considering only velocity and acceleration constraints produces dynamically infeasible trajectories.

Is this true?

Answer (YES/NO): NO